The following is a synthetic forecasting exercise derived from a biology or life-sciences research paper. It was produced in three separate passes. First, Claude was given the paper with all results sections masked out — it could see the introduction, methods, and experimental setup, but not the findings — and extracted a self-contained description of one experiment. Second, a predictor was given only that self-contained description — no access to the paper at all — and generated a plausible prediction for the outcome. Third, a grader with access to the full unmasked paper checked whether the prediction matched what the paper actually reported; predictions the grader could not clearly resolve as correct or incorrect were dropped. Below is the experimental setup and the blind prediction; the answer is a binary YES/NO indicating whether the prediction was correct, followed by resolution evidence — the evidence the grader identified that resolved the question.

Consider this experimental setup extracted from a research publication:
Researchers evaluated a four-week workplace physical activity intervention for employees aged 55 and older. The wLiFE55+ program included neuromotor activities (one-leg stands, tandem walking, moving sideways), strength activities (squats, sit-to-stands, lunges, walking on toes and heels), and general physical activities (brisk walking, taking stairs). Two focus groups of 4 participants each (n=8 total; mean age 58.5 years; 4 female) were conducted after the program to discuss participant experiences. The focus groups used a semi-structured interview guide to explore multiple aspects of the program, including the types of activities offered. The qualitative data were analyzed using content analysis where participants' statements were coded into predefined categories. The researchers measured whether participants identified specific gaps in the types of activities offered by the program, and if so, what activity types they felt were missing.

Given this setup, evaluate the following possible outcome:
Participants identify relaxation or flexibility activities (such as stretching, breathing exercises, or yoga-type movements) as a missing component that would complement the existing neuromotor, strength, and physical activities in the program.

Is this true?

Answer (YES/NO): NO